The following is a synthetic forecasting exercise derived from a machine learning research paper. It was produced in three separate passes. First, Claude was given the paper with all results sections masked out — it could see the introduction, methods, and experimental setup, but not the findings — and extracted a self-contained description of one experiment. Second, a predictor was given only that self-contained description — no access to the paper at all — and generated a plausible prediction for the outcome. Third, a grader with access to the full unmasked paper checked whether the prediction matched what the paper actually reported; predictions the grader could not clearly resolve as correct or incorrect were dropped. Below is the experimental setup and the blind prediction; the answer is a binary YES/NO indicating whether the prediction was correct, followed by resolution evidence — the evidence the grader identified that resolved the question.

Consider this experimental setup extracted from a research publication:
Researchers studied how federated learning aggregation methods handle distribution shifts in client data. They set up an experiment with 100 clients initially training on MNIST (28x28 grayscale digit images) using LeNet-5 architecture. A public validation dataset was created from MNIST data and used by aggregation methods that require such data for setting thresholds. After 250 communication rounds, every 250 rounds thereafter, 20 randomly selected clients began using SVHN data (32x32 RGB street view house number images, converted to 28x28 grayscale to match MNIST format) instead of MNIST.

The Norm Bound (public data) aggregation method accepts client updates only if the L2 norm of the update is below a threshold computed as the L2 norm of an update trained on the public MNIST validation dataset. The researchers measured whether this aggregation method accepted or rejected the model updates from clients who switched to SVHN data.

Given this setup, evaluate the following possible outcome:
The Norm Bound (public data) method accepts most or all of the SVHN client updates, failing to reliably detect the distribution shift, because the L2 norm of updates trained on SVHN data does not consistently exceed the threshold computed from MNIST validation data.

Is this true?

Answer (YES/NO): NO